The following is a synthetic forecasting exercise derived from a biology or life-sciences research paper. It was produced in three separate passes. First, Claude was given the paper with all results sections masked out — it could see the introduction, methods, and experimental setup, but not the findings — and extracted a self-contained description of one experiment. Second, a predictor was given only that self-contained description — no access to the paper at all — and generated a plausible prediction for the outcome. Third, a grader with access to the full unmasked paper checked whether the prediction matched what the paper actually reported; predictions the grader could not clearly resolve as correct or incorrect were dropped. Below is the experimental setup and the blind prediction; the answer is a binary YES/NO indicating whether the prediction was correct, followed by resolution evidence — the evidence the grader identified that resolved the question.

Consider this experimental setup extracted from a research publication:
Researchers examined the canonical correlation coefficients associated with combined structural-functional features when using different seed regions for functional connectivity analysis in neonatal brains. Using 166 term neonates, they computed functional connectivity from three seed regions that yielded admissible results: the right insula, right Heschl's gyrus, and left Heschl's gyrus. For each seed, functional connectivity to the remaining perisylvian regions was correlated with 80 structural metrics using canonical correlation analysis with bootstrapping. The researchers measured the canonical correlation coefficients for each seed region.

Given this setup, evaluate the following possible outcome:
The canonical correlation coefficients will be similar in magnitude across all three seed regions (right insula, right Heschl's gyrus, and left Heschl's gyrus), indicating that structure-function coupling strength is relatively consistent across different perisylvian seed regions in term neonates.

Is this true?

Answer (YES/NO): NO